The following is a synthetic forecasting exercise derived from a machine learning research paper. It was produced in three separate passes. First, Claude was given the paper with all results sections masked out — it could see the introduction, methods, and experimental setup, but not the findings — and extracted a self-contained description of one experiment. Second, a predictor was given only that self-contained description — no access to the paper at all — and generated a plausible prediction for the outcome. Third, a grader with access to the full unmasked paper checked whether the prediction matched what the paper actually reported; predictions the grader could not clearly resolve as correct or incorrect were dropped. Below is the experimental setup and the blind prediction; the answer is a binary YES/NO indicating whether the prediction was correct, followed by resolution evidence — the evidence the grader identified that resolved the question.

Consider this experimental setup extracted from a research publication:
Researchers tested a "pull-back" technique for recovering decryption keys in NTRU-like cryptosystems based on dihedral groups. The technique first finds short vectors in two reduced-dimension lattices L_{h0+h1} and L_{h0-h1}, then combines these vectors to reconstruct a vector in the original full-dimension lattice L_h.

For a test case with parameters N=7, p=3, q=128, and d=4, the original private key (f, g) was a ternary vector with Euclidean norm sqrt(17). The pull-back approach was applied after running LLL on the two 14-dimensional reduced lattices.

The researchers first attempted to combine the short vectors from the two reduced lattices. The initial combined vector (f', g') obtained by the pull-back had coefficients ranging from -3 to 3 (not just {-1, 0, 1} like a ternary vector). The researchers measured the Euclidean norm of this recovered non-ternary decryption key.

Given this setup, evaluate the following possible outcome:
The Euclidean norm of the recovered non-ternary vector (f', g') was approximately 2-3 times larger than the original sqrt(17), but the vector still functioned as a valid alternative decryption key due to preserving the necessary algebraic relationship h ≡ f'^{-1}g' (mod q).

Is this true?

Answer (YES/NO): NO